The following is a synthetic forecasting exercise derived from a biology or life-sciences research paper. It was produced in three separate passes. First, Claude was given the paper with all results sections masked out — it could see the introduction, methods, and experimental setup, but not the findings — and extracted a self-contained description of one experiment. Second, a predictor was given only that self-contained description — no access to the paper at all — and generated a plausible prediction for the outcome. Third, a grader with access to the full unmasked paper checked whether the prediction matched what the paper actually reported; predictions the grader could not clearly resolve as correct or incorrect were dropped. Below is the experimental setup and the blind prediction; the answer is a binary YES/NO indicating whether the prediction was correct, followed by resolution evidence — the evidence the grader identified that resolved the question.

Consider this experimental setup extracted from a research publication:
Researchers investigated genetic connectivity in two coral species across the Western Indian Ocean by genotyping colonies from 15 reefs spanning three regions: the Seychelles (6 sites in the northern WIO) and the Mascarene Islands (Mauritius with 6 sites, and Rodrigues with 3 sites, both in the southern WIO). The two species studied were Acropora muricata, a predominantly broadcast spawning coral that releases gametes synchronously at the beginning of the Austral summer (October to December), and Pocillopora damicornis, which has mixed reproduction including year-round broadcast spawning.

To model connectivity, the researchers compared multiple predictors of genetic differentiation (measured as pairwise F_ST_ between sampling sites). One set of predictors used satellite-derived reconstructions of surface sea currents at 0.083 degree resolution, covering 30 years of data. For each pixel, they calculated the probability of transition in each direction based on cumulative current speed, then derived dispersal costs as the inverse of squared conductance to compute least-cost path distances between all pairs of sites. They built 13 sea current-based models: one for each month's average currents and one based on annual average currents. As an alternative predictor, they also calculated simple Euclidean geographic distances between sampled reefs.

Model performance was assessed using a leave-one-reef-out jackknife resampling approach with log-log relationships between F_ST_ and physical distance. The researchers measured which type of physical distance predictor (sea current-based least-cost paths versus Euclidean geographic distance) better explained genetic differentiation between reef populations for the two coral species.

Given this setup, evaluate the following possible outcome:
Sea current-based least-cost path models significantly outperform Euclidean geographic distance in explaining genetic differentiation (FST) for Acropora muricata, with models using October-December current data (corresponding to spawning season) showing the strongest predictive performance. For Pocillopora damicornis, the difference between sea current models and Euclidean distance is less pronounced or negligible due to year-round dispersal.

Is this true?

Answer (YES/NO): NO